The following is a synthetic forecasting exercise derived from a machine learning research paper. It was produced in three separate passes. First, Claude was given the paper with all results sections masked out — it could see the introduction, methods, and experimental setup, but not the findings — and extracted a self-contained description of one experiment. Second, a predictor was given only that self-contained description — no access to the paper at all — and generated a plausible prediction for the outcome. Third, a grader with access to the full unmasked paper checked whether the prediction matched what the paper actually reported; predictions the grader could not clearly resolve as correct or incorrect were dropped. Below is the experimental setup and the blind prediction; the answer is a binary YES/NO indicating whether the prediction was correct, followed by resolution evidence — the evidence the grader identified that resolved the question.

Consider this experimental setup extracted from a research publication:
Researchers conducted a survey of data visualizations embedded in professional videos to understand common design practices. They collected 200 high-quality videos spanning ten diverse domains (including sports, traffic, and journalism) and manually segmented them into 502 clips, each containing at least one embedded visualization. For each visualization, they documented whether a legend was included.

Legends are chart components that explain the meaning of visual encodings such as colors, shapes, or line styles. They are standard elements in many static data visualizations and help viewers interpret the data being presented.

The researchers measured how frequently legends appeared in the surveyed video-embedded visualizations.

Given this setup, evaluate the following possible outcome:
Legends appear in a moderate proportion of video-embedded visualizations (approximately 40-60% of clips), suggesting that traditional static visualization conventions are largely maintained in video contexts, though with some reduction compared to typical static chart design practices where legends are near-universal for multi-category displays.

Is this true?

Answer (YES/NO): NO